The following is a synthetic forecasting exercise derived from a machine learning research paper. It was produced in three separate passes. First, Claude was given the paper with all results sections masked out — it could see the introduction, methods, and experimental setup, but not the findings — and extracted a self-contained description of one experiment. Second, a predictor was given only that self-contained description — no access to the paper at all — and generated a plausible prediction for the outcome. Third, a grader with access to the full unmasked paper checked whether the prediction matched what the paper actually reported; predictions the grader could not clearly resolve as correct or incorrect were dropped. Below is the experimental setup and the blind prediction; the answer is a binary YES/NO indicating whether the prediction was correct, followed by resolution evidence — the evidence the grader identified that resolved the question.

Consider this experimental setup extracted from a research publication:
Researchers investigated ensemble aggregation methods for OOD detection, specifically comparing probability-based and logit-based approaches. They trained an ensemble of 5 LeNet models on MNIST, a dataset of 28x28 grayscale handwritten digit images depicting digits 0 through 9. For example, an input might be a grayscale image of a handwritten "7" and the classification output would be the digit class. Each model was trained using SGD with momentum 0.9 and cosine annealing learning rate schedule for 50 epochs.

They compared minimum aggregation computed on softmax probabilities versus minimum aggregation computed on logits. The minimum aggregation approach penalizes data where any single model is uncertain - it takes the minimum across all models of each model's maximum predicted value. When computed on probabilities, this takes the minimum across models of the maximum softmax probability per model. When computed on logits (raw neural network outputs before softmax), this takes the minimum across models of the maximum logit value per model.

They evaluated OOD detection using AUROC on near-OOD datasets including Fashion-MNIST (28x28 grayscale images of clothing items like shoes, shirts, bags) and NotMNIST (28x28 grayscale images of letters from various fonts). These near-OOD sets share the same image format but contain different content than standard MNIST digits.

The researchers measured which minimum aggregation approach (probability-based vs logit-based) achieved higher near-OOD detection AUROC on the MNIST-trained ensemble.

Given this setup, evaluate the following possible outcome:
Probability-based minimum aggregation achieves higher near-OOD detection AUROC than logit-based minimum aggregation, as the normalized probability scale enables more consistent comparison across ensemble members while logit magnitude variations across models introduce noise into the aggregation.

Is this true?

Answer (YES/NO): NO